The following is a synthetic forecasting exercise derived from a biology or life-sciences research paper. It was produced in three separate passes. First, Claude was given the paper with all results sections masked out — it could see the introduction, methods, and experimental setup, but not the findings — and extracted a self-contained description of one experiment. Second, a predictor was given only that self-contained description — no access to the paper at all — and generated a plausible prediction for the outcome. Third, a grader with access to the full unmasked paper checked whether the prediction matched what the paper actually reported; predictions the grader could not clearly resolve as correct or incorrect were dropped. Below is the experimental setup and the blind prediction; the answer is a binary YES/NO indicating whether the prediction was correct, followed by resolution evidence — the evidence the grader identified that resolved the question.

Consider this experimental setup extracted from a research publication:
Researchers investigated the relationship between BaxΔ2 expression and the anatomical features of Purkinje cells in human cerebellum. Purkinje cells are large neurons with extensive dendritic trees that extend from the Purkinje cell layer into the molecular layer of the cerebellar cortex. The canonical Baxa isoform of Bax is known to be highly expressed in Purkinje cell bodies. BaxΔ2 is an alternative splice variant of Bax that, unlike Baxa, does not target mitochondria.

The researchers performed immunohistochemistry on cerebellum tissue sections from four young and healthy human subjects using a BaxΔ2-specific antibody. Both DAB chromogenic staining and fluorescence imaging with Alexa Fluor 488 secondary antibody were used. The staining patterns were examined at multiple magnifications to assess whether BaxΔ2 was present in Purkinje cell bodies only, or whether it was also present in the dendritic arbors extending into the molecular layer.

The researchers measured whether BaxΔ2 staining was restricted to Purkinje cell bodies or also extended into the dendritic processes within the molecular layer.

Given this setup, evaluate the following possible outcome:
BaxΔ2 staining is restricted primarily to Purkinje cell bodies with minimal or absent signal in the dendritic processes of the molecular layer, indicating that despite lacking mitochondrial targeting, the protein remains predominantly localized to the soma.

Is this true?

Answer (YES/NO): NO